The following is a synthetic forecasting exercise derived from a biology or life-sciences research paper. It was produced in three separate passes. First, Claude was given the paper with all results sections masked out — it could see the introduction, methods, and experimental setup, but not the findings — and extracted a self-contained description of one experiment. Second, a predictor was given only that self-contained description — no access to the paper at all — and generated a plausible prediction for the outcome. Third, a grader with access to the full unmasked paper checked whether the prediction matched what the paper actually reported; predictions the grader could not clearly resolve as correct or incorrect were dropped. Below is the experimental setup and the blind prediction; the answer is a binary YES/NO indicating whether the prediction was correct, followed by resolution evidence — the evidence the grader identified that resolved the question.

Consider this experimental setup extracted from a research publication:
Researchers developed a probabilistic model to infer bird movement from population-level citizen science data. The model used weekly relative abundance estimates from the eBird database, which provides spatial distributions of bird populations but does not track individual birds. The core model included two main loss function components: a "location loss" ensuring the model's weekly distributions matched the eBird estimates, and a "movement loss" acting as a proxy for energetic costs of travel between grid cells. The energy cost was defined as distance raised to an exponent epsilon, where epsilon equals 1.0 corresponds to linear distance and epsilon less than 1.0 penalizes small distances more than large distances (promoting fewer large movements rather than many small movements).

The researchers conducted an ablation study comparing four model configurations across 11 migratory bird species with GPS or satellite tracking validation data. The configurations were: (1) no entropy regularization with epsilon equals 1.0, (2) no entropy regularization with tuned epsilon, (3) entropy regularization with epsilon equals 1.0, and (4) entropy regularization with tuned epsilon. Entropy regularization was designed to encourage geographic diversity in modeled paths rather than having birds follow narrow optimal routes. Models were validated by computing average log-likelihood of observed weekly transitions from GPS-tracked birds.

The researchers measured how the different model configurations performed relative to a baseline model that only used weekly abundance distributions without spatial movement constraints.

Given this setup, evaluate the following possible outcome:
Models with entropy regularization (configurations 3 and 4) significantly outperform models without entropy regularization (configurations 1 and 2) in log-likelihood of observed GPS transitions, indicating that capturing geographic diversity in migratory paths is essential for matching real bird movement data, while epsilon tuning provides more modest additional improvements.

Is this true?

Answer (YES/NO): YES